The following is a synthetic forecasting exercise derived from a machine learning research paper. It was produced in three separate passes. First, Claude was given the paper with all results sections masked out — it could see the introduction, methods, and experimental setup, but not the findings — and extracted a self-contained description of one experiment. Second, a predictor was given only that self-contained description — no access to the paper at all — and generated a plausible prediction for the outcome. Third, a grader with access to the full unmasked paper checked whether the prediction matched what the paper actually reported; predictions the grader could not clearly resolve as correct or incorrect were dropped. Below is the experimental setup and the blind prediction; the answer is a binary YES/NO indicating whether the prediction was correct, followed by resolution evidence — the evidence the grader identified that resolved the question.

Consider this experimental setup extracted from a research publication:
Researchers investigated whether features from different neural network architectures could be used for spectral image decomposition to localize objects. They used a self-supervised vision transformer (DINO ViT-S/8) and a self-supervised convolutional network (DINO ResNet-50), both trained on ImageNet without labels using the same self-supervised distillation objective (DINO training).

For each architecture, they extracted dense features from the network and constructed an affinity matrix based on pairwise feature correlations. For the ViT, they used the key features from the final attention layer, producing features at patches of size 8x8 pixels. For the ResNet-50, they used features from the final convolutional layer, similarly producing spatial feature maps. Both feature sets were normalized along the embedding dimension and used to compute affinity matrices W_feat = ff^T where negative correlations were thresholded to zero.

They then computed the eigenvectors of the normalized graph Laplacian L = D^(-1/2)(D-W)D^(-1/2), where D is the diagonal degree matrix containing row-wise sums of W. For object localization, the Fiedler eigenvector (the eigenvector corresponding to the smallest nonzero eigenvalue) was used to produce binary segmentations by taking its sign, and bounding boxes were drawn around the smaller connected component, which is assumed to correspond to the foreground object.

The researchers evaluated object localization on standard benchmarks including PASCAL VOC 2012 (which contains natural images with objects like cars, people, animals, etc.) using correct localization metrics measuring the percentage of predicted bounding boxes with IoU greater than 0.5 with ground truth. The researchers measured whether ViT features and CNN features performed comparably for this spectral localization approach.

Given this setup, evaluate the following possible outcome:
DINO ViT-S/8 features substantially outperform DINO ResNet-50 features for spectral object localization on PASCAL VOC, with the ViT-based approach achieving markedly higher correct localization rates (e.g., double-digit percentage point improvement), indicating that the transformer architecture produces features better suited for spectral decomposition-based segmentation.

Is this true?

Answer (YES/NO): YES